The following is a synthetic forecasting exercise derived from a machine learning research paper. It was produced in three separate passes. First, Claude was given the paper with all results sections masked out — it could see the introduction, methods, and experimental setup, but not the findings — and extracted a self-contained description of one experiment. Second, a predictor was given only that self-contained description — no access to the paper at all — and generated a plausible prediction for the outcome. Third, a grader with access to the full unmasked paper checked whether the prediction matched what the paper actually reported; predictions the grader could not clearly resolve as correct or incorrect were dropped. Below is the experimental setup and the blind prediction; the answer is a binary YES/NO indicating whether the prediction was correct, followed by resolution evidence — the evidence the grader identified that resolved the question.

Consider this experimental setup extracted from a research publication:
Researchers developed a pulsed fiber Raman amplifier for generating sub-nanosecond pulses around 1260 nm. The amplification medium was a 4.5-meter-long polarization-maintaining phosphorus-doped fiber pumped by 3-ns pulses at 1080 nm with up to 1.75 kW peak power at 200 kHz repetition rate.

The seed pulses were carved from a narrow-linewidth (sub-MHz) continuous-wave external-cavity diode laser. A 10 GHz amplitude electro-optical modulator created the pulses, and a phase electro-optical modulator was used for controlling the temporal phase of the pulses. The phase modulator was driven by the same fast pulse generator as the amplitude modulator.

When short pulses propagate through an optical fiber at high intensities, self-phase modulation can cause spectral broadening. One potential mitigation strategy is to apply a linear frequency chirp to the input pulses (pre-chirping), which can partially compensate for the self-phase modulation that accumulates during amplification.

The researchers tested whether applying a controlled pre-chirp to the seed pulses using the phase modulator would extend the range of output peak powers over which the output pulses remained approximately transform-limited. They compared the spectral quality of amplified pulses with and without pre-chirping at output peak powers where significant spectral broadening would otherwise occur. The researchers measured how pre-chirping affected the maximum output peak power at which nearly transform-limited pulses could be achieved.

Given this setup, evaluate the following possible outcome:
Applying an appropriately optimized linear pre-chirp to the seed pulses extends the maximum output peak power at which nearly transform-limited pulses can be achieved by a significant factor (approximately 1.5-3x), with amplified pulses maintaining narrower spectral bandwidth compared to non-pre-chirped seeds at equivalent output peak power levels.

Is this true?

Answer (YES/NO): YES